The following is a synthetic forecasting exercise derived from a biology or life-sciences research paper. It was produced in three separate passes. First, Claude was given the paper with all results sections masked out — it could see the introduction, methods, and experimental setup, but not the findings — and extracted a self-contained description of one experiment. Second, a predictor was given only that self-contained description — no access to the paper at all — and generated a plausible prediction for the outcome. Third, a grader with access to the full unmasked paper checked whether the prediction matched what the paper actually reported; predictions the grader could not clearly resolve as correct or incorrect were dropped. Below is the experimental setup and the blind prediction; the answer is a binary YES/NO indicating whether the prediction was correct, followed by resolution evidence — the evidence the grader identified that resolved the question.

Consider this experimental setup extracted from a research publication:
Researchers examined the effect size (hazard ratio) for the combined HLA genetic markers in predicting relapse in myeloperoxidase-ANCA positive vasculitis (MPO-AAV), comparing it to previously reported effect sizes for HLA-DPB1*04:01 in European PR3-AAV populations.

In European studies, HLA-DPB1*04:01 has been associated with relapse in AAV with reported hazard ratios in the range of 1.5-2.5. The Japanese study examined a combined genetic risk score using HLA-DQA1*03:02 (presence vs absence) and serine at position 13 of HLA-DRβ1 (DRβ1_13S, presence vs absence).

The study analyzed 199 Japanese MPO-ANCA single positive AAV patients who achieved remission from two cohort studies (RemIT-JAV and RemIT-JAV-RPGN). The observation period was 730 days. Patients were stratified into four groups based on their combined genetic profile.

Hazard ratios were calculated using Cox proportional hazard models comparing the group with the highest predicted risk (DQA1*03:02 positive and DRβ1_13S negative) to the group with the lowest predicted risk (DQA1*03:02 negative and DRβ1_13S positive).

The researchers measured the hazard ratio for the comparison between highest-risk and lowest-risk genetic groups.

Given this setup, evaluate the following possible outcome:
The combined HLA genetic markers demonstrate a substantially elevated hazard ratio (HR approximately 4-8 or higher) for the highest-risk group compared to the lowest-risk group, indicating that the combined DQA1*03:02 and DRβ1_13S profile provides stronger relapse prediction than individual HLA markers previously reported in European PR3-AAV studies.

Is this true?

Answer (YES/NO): YES